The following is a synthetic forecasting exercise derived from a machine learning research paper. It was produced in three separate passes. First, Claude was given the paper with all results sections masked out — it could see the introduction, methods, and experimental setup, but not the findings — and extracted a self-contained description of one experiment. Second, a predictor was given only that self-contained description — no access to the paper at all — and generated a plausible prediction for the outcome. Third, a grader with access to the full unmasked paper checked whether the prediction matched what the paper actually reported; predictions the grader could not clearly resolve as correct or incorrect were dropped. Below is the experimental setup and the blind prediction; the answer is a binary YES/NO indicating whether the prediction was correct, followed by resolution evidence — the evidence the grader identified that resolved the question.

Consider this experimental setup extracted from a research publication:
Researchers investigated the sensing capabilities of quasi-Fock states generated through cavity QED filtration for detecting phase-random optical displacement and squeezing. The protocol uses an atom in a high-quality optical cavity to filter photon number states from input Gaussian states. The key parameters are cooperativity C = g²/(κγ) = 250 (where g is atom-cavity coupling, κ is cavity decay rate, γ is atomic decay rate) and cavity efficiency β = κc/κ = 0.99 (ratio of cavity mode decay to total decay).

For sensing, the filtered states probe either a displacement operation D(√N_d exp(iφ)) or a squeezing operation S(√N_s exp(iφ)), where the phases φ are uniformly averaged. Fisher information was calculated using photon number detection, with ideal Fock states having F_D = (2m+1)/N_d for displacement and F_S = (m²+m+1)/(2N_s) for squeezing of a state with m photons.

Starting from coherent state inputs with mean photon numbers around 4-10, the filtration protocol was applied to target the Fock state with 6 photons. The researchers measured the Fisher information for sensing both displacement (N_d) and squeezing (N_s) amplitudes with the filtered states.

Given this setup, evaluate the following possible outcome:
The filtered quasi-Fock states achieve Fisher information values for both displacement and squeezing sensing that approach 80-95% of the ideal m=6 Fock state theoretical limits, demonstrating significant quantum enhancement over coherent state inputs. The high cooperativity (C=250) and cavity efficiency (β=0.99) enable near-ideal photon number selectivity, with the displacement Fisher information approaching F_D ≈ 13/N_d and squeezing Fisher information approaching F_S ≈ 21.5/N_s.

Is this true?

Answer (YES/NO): NO